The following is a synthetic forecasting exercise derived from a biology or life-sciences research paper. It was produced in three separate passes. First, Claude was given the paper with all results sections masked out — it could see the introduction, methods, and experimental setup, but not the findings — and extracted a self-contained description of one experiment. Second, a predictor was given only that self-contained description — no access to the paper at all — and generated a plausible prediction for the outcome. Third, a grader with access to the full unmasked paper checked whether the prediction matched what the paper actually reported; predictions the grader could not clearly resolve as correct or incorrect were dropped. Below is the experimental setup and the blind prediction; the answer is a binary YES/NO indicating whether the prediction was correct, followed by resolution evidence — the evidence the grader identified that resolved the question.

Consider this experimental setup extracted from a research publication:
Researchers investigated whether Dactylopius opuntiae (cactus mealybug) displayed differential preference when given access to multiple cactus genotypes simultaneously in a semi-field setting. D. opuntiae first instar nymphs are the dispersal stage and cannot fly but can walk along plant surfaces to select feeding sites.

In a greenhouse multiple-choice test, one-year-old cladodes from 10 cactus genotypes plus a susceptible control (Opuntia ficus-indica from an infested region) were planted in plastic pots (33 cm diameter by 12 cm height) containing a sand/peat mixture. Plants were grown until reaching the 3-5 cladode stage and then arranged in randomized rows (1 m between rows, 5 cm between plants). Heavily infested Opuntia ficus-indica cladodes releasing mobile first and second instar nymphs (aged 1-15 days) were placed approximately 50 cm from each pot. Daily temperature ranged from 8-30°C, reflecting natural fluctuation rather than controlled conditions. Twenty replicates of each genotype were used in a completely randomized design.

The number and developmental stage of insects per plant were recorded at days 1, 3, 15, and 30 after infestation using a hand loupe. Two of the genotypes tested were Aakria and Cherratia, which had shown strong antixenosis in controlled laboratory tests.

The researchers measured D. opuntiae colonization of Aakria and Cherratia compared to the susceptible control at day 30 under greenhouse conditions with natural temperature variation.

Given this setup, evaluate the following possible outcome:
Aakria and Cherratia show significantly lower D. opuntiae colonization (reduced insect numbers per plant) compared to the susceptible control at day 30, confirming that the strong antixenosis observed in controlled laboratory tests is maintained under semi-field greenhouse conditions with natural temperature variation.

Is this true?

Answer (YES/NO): YES